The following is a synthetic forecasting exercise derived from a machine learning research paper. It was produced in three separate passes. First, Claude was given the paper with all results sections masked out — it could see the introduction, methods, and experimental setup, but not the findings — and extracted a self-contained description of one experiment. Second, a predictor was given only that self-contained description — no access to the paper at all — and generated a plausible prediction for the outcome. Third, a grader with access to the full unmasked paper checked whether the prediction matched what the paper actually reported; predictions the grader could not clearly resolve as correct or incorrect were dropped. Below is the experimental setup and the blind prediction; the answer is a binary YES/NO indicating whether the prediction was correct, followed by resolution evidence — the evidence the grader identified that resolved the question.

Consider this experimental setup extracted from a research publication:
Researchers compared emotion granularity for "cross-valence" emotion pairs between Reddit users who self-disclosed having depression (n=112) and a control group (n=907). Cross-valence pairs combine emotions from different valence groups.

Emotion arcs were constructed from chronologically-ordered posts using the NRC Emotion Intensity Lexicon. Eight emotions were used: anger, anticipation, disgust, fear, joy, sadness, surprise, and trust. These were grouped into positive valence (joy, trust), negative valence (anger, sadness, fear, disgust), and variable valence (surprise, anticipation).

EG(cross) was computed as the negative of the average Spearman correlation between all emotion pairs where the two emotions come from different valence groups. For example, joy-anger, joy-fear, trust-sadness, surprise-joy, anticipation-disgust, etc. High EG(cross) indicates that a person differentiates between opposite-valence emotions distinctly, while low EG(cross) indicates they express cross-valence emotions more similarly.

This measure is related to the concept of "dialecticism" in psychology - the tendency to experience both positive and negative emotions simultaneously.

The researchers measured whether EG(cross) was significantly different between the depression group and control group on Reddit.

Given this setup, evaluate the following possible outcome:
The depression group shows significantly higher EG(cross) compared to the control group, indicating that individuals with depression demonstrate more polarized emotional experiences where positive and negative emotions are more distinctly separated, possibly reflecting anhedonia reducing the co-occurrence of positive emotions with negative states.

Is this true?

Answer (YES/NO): NO